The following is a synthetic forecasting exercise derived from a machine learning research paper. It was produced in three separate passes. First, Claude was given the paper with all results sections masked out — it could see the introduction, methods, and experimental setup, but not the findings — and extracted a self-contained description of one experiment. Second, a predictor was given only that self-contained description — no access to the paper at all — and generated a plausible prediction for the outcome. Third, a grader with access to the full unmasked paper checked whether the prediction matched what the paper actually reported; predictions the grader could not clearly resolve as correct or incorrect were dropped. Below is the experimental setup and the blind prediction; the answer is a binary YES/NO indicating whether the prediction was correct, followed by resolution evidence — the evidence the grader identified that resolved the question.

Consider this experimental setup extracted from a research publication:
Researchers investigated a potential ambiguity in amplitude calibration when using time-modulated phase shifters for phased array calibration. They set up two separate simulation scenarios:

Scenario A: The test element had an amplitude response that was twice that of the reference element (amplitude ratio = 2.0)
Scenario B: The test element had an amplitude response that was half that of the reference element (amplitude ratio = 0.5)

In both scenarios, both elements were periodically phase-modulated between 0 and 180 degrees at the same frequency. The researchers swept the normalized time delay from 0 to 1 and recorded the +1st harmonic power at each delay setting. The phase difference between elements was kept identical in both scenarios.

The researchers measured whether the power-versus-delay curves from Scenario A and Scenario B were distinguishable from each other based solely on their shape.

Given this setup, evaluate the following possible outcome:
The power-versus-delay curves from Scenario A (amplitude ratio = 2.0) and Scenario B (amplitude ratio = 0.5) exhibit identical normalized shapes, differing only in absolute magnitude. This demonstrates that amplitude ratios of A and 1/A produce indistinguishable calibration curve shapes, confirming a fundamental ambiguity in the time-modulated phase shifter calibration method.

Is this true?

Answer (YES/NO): YES